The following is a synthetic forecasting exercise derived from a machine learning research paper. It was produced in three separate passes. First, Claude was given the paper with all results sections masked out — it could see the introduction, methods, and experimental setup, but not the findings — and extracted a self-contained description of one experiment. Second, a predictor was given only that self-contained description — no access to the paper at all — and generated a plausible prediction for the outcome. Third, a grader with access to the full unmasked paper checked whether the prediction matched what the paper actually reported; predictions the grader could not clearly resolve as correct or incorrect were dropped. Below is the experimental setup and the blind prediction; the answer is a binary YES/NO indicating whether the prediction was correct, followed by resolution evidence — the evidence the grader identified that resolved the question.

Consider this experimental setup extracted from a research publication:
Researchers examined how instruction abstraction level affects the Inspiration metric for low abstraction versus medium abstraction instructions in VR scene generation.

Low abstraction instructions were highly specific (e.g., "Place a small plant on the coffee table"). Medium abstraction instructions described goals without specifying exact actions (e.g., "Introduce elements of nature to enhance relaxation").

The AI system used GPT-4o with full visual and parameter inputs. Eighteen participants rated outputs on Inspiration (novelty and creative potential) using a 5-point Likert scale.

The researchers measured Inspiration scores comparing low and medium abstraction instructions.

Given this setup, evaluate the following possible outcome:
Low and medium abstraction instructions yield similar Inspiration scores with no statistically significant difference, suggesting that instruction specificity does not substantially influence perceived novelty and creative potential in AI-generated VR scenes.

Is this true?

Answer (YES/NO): YES